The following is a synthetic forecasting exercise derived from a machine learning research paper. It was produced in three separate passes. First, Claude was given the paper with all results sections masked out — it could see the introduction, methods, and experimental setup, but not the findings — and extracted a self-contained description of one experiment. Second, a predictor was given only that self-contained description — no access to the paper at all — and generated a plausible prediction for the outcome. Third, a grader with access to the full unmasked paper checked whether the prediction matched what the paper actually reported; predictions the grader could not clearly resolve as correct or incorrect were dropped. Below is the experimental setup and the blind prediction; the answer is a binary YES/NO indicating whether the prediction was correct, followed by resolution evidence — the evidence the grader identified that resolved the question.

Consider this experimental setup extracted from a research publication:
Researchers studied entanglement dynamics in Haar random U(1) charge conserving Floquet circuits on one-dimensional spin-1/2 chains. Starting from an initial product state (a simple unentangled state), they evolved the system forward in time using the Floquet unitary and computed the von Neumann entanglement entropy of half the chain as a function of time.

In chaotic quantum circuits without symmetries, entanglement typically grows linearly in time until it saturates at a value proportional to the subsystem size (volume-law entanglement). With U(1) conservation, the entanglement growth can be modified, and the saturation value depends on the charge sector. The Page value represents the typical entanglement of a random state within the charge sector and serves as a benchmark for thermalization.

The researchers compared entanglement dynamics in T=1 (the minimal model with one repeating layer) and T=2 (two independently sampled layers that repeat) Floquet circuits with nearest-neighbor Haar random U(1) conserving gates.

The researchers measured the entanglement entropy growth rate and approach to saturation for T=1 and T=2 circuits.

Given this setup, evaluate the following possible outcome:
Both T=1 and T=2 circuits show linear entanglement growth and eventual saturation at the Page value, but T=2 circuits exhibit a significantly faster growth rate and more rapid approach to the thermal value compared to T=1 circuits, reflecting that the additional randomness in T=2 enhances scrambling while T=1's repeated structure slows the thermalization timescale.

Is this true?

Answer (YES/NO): NO